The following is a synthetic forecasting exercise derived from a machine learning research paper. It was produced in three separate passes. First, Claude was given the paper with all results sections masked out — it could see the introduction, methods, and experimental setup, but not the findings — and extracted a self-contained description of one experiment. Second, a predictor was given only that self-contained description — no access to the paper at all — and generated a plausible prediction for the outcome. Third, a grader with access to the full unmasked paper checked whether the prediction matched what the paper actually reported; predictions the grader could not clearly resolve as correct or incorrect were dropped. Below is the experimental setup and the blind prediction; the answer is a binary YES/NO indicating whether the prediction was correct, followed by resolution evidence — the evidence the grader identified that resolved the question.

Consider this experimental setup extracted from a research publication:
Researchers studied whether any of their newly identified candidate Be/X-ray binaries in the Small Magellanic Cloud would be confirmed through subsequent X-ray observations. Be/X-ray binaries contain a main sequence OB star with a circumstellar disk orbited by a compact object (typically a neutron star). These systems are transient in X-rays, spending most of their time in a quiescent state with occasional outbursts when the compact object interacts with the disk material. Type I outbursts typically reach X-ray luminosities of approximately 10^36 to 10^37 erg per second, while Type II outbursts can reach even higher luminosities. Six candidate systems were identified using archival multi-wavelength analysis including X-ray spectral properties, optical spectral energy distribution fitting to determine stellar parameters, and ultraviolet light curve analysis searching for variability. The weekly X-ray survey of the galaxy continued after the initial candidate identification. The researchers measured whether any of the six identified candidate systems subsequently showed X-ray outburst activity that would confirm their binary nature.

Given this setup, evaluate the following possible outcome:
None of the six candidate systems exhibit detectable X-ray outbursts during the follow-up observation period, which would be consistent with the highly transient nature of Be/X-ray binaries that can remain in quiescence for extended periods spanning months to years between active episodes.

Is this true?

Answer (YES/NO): NO